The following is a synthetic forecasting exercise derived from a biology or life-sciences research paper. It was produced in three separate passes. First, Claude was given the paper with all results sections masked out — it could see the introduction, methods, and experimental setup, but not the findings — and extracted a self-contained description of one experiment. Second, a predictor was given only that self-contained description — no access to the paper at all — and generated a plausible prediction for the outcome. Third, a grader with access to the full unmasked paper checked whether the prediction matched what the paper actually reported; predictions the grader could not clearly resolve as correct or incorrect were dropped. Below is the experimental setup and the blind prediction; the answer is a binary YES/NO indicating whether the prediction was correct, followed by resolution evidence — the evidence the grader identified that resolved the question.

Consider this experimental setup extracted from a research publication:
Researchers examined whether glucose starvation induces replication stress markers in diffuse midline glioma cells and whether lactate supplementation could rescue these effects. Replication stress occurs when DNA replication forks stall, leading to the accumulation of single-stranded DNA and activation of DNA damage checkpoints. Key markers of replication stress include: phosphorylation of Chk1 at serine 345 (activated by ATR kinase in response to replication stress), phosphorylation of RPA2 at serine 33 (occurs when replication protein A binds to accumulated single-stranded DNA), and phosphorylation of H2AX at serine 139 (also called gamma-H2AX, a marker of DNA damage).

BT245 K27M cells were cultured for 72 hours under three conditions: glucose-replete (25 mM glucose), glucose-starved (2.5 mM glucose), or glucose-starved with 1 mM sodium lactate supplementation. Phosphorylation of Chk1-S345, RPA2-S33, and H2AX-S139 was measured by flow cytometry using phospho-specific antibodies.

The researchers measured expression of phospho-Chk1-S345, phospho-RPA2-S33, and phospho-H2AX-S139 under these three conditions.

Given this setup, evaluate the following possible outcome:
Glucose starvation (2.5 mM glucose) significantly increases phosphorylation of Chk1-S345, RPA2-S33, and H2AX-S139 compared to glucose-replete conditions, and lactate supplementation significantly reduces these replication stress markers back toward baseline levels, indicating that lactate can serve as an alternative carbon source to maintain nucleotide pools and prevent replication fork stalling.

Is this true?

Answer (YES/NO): YES